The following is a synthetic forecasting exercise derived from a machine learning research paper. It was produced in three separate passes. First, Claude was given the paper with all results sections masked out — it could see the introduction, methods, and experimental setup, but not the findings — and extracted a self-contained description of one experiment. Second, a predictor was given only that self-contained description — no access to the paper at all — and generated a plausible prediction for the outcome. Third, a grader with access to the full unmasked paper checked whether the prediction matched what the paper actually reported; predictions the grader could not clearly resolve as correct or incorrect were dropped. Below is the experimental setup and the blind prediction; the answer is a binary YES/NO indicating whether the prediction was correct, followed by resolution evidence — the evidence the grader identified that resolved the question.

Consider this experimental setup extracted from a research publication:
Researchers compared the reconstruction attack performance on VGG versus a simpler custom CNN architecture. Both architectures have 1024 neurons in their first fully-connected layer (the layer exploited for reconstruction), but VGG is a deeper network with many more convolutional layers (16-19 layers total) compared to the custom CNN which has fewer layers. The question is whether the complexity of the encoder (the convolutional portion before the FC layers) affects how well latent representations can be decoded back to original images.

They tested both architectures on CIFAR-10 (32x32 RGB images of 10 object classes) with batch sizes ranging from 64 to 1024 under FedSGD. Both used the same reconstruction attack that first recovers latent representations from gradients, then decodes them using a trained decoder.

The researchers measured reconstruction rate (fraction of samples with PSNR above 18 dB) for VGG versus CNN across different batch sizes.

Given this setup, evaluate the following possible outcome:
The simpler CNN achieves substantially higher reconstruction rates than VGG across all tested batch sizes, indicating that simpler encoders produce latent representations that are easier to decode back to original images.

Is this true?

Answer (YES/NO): NO